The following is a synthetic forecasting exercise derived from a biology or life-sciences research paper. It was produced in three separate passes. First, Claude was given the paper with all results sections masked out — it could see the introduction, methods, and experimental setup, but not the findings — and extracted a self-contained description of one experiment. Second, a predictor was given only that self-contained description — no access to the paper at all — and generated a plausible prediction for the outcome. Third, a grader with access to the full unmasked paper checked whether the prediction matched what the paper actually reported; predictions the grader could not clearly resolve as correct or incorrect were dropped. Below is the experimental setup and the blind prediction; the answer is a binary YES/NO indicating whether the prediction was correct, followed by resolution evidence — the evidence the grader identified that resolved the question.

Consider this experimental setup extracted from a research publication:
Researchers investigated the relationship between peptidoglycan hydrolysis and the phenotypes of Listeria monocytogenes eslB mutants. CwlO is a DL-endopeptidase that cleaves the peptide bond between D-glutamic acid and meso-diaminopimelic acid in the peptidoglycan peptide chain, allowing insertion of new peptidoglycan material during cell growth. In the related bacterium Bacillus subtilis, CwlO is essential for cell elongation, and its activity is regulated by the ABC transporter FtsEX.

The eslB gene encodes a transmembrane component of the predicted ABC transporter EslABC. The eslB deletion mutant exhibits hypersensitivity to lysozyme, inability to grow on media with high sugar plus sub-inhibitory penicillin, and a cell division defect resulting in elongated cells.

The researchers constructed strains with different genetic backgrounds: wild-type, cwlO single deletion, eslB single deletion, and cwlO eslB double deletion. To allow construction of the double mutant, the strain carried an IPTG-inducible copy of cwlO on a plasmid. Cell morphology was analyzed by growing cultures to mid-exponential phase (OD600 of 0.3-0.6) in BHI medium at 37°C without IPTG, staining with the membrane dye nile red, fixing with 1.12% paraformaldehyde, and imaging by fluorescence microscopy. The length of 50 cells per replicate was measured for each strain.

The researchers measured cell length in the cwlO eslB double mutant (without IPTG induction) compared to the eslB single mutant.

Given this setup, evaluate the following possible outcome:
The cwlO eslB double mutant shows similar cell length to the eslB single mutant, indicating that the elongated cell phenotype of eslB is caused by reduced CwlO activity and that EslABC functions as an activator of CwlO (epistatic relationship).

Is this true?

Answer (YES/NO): NO